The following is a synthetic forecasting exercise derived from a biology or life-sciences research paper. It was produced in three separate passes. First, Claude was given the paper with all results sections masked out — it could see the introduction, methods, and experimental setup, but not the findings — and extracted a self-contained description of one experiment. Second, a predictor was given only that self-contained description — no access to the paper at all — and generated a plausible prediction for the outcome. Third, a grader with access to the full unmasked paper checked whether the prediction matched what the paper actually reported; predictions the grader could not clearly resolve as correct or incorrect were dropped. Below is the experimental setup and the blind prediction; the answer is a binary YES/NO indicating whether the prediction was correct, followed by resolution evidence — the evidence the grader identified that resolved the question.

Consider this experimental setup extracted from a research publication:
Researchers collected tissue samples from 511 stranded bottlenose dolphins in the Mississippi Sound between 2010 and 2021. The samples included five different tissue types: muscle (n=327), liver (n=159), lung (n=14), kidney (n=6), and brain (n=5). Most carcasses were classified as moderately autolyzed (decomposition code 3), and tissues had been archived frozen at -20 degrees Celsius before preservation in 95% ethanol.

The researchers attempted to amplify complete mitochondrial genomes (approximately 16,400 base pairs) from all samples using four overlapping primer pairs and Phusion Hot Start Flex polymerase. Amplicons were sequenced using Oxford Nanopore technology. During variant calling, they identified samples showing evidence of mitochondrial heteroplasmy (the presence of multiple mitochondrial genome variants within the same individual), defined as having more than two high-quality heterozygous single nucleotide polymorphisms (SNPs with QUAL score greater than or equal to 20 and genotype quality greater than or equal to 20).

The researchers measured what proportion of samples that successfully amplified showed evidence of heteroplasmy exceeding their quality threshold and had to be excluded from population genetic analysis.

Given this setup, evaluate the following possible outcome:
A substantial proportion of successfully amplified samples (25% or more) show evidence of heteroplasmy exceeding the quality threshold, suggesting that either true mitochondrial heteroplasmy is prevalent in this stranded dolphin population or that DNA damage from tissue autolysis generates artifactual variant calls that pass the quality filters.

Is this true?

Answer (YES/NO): NO